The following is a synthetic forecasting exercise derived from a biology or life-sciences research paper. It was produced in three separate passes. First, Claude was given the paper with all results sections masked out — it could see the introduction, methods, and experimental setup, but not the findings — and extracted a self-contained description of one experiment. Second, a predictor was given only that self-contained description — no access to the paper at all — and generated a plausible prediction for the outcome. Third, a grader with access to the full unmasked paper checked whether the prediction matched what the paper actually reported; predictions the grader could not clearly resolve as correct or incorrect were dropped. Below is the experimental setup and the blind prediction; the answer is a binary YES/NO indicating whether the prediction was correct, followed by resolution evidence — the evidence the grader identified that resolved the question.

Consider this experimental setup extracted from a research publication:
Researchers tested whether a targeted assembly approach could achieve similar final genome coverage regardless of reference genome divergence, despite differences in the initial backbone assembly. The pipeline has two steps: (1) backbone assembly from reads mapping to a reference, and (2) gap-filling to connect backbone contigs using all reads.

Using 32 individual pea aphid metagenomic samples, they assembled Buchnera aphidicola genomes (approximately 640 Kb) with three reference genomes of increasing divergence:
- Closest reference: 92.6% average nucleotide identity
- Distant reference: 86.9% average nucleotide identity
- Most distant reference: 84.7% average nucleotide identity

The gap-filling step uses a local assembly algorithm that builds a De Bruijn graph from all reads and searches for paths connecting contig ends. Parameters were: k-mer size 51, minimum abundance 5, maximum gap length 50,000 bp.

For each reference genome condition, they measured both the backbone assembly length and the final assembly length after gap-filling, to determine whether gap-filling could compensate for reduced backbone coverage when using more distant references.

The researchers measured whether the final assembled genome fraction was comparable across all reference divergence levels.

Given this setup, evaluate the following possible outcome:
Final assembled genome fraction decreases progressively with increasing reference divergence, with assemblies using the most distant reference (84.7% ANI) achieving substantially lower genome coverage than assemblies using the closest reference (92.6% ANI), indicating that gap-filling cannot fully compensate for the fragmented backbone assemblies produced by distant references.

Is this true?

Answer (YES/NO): NO